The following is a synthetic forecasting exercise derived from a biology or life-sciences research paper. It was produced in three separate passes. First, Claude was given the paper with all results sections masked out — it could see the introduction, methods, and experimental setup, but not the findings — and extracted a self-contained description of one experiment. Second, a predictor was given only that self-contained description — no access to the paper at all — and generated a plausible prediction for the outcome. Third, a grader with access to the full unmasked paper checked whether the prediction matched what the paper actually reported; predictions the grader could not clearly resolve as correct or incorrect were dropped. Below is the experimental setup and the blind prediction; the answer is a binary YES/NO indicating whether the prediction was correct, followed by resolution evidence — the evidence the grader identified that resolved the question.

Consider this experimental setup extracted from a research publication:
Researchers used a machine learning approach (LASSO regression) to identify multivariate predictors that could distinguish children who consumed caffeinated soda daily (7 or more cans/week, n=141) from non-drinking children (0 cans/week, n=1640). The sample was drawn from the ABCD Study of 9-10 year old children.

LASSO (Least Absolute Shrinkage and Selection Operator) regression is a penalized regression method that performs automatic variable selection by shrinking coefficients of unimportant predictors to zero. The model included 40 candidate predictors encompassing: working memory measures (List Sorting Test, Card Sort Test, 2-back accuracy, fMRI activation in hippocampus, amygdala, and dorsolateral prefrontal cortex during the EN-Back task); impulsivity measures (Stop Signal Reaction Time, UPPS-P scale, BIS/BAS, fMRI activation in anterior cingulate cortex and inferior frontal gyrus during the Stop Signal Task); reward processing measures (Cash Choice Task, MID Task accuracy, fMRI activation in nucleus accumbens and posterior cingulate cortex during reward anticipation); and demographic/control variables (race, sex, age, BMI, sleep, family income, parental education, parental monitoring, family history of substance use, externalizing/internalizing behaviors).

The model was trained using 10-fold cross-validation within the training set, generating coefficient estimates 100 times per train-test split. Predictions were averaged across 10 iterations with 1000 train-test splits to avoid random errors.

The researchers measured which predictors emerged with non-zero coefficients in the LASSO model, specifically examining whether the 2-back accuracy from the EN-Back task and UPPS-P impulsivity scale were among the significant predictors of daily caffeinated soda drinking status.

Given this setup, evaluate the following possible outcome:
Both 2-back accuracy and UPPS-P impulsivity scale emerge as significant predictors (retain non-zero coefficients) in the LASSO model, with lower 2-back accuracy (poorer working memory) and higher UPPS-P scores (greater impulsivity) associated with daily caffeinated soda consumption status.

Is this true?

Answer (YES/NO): NO